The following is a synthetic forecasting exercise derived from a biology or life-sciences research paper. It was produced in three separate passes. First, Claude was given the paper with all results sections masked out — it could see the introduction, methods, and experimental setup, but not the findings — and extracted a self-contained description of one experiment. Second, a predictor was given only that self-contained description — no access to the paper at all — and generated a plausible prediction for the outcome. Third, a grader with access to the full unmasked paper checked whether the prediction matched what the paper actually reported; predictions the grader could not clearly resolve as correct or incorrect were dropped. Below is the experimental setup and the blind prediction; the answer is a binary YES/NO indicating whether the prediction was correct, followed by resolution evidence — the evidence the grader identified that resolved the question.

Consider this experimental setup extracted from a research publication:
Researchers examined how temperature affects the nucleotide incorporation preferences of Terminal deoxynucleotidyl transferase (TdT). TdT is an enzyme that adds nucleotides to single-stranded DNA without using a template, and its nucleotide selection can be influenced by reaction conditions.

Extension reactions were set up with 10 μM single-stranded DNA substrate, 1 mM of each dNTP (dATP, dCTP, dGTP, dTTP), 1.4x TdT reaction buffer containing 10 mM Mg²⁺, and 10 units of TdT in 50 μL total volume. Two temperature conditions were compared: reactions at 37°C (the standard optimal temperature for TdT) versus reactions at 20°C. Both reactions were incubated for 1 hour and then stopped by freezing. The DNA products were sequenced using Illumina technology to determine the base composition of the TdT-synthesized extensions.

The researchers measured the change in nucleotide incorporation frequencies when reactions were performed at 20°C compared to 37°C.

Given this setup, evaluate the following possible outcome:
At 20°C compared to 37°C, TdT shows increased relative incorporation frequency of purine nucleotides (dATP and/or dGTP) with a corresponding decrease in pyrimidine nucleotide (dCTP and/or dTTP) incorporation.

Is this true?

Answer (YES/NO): NO